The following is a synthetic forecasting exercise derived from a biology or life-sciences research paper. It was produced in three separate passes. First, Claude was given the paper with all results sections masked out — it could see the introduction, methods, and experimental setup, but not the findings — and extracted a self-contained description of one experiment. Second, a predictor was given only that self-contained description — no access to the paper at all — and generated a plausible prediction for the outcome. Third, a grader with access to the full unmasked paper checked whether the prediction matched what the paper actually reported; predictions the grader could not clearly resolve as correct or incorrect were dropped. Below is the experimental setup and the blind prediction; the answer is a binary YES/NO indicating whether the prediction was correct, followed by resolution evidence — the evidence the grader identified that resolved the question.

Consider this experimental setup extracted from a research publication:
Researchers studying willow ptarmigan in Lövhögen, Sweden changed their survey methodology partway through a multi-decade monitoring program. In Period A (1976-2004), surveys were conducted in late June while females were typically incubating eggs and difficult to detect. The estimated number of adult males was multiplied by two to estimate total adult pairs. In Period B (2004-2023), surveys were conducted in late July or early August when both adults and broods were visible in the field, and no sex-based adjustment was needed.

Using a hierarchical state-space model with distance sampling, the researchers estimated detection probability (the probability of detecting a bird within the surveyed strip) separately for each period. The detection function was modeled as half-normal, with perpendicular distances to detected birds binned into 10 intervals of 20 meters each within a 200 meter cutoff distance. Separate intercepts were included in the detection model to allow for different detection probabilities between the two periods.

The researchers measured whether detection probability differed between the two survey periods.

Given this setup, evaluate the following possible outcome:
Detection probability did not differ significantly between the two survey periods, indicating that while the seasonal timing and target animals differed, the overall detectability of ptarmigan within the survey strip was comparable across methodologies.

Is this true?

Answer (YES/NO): YES